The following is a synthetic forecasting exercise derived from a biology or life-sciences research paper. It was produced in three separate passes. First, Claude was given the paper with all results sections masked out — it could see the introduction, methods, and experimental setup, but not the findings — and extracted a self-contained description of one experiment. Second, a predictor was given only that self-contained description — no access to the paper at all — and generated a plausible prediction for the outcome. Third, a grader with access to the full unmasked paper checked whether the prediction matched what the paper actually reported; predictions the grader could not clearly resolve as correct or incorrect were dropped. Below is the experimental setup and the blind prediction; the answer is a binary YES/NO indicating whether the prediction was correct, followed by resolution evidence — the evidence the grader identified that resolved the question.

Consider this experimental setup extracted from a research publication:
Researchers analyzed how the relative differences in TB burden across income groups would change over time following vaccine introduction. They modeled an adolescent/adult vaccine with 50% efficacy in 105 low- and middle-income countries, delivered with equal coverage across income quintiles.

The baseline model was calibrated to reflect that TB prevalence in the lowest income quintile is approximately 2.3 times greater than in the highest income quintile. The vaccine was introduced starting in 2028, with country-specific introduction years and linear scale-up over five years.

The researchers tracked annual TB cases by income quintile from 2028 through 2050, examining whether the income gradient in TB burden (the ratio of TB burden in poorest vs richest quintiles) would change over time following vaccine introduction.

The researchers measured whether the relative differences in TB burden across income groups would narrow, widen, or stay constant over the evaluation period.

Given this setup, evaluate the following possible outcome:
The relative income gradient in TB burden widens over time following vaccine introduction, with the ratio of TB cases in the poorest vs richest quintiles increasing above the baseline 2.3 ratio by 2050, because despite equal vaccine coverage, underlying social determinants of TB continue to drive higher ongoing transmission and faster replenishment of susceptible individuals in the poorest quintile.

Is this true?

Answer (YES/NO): NO